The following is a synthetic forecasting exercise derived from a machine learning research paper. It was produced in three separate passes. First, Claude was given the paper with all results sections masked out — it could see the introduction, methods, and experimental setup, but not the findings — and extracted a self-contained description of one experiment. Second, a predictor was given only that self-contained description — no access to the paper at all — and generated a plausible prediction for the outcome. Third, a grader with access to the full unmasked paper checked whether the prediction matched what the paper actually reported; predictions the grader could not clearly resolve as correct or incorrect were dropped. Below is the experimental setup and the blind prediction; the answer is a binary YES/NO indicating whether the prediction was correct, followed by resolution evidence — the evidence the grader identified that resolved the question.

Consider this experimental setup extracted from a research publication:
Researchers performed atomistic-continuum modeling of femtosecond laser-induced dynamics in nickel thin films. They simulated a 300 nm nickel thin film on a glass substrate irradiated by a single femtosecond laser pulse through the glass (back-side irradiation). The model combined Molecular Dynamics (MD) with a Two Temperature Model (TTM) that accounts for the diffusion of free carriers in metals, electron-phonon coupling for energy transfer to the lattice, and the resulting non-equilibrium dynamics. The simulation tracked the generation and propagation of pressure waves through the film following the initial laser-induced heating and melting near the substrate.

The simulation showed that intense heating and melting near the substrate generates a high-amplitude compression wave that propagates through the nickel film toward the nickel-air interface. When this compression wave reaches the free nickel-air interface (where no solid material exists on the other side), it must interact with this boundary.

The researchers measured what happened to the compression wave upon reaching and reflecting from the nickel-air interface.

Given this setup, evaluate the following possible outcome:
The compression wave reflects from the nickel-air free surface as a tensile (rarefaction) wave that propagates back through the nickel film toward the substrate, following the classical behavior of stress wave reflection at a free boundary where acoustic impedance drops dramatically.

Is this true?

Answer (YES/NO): YES